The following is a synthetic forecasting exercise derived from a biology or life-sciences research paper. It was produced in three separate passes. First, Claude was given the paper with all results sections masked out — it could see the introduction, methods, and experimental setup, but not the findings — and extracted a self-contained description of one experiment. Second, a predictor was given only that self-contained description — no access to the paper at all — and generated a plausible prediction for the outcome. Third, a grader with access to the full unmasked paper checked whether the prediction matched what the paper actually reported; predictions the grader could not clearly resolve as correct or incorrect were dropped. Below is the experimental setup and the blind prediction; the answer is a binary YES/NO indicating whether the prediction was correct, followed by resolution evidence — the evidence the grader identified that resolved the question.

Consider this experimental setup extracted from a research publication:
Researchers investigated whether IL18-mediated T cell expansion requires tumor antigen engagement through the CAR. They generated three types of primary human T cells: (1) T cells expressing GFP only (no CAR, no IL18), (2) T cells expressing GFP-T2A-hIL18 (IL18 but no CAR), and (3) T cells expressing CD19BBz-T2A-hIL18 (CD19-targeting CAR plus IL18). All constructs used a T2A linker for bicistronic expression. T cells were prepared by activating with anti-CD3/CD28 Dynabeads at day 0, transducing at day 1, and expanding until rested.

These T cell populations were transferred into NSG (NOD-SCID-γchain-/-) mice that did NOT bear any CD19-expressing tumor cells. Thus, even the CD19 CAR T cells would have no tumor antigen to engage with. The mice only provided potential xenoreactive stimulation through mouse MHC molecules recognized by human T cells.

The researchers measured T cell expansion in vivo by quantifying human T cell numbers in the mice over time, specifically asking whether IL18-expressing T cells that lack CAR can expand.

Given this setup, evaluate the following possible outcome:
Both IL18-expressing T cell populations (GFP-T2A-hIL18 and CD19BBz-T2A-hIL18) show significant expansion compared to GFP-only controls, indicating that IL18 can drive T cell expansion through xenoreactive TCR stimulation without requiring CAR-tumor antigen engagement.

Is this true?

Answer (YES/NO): YES